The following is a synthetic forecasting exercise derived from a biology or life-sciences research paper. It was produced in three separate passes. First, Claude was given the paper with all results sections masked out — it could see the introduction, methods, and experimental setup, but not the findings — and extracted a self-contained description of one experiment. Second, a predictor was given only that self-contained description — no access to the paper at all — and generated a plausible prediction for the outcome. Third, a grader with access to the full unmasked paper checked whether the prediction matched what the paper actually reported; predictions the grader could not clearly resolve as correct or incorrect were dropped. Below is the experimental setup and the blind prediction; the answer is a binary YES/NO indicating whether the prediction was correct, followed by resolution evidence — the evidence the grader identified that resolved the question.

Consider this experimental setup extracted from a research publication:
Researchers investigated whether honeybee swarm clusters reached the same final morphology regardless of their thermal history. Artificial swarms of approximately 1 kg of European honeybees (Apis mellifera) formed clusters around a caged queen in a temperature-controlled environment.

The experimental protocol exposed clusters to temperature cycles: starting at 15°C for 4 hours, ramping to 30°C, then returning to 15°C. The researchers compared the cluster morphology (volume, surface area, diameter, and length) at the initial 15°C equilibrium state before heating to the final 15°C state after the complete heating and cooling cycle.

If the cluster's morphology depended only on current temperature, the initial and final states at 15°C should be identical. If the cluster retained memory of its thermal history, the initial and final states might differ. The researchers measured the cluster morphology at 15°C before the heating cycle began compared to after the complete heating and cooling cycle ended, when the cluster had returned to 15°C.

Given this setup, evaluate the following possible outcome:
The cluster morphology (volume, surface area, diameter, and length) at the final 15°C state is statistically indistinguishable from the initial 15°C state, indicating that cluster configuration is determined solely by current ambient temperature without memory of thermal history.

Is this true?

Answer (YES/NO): NO